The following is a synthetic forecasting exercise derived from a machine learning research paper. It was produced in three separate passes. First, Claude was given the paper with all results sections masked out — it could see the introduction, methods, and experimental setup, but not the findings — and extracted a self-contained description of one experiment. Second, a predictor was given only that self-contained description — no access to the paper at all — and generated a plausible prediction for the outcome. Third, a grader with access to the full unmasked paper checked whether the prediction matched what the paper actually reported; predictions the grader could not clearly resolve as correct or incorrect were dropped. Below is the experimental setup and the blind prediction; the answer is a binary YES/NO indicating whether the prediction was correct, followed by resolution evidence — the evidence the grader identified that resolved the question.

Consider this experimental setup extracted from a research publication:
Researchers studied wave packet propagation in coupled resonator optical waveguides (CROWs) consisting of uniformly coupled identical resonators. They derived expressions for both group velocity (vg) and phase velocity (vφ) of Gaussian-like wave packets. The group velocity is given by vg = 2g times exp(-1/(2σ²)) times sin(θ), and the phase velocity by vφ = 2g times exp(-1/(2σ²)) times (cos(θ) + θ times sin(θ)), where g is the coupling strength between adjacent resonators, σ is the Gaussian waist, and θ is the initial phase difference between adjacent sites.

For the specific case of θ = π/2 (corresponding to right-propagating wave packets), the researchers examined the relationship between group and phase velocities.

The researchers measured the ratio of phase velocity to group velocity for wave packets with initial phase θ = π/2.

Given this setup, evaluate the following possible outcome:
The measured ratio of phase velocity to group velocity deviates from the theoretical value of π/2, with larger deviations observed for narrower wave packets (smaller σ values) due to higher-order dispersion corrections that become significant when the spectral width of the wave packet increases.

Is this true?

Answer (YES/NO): NO